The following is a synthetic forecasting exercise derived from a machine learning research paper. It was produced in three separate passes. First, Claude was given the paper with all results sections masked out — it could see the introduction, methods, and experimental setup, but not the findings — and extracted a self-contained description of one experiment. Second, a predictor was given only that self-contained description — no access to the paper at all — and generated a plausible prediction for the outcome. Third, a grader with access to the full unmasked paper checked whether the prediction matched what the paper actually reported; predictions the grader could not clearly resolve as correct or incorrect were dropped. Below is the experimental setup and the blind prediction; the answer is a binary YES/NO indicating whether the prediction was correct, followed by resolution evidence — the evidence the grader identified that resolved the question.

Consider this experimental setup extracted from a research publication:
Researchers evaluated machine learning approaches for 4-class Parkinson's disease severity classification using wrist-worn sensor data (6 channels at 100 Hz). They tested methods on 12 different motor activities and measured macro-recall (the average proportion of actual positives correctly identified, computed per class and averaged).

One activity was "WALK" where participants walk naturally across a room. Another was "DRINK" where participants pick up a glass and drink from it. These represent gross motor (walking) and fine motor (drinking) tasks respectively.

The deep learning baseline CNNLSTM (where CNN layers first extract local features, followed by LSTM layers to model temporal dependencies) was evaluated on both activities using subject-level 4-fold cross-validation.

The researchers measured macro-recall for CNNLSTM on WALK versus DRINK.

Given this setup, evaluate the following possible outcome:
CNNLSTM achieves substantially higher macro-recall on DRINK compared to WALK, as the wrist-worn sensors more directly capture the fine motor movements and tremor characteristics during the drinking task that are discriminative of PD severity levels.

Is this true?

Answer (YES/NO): YES